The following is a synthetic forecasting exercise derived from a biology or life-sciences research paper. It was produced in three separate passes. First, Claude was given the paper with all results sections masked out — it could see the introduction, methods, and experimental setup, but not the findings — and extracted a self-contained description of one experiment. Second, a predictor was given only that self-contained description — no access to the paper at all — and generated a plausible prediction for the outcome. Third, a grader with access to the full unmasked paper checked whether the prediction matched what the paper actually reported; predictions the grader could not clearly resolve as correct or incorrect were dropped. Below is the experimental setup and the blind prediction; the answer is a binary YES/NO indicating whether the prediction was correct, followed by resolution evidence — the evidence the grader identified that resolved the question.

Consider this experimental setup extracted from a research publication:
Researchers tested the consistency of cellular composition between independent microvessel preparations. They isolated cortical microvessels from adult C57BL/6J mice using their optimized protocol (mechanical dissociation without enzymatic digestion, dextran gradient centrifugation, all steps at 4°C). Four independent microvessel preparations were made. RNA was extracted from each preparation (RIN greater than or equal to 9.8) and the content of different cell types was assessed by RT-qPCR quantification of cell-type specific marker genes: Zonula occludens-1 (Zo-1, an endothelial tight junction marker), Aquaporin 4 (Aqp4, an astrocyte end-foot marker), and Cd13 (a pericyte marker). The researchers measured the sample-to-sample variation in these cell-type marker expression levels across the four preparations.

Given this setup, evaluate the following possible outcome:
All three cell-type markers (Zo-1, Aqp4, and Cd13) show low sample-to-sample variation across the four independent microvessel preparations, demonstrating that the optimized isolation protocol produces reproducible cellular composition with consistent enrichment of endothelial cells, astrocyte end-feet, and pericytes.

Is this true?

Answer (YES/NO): YES